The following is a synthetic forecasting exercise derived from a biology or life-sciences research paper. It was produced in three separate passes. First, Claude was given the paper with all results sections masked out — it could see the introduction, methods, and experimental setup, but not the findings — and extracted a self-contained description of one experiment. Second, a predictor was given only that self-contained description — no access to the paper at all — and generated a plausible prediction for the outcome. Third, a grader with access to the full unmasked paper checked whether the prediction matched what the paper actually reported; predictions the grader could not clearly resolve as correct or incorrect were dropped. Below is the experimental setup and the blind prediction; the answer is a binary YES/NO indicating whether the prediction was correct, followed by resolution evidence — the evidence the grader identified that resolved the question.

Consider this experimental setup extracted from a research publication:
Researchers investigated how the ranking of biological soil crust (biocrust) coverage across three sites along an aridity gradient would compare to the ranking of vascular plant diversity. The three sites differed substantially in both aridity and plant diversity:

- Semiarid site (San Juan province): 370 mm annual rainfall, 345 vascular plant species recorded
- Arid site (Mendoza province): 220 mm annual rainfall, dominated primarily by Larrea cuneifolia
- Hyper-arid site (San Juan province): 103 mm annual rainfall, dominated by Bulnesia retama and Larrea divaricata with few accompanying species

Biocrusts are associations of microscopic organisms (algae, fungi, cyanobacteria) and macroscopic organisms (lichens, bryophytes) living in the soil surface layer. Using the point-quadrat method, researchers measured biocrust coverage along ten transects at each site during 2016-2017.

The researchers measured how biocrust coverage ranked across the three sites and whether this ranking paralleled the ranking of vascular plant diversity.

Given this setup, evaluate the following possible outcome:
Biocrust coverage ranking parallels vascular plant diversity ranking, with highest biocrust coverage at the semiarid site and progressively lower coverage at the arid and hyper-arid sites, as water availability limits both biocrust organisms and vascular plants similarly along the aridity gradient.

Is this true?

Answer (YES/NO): NO